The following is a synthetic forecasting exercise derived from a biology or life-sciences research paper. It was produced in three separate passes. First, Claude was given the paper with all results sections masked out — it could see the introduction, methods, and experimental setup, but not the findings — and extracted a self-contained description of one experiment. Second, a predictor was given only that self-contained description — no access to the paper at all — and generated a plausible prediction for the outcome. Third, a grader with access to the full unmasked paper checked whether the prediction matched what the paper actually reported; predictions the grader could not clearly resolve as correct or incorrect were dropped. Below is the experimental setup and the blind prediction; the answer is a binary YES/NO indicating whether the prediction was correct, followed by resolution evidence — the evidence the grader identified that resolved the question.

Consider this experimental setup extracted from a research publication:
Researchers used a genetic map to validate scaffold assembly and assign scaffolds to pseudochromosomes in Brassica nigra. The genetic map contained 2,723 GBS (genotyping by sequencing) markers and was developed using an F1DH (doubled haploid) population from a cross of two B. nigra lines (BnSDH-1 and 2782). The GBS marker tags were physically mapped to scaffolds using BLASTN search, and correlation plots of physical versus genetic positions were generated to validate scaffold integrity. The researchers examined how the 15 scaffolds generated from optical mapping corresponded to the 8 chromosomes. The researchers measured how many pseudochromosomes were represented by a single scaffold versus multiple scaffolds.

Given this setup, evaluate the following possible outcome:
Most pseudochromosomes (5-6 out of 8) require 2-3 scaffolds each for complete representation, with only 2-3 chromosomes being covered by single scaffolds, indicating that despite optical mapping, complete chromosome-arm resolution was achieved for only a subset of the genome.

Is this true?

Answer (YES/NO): NO